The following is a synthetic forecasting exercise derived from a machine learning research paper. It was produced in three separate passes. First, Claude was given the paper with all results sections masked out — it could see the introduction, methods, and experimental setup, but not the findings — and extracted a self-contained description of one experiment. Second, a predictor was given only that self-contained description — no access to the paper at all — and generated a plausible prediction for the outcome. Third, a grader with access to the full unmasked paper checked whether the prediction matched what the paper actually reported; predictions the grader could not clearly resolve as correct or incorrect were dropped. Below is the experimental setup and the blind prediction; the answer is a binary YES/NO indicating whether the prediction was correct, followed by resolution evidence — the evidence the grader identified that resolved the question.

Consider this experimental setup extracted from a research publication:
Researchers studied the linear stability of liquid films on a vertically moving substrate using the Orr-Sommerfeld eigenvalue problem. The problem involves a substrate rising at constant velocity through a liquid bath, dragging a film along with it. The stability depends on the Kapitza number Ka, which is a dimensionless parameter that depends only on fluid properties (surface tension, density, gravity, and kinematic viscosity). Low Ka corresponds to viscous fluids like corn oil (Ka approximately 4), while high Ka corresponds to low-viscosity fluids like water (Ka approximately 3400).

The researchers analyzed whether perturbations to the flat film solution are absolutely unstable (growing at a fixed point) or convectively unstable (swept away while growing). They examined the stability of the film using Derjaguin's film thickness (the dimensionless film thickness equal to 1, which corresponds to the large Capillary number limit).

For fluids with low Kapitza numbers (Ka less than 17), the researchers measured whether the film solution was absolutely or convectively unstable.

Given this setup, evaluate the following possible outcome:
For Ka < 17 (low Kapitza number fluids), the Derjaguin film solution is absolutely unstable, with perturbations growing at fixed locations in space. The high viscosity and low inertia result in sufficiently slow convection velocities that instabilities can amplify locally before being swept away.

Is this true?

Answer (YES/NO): NO